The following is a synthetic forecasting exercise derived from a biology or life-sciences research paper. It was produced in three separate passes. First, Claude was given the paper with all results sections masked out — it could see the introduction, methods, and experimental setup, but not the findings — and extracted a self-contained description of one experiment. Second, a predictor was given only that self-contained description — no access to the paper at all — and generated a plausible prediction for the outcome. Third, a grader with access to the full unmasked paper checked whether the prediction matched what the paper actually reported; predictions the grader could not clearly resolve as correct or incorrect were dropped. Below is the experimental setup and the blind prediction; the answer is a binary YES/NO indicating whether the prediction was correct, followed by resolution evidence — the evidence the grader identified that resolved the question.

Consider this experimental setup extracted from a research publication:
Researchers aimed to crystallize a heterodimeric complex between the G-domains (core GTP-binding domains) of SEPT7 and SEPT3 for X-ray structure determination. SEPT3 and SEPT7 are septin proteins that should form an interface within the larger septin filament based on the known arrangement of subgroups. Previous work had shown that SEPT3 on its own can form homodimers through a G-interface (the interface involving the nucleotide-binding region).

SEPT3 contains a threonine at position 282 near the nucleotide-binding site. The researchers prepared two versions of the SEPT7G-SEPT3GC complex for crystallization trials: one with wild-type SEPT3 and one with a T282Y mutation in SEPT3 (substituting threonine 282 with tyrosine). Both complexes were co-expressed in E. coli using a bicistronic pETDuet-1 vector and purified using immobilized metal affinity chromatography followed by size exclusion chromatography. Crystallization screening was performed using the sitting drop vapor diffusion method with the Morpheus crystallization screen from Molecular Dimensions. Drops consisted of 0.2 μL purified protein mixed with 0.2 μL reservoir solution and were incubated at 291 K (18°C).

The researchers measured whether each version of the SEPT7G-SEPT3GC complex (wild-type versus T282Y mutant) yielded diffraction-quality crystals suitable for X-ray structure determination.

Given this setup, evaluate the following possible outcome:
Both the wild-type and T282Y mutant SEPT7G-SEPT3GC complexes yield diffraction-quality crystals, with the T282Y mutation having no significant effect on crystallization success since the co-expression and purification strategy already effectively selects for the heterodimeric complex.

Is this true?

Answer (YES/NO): NO